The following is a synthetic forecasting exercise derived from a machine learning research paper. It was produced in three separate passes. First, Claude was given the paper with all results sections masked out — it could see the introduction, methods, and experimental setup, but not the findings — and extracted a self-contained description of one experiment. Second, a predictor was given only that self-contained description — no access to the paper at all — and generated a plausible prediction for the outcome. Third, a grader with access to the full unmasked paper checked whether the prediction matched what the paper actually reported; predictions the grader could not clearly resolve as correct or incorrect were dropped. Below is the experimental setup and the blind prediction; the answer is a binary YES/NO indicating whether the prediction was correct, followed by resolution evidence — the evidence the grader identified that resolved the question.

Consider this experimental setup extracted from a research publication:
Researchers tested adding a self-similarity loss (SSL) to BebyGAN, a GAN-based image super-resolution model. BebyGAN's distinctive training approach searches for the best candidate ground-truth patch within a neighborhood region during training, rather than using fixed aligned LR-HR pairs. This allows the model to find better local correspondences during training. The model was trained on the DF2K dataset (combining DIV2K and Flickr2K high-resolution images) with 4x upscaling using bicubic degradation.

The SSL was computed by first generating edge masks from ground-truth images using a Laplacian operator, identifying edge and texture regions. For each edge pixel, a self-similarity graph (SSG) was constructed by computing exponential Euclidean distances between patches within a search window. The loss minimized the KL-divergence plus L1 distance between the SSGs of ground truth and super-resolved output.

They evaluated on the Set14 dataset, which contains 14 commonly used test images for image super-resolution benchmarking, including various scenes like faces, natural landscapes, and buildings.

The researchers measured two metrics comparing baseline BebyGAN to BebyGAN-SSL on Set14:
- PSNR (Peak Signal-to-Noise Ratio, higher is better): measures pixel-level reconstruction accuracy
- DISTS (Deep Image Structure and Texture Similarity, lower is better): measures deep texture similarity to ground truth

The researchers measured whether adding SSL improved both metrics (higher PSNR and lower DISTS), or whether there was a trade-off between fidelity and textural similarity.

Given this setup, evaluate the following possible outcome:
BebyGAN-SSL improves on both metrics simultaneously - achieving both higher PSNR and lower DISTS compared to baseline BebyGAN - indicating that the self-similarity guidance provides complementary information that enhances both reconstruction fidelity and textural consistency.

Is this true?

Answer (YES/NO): NO